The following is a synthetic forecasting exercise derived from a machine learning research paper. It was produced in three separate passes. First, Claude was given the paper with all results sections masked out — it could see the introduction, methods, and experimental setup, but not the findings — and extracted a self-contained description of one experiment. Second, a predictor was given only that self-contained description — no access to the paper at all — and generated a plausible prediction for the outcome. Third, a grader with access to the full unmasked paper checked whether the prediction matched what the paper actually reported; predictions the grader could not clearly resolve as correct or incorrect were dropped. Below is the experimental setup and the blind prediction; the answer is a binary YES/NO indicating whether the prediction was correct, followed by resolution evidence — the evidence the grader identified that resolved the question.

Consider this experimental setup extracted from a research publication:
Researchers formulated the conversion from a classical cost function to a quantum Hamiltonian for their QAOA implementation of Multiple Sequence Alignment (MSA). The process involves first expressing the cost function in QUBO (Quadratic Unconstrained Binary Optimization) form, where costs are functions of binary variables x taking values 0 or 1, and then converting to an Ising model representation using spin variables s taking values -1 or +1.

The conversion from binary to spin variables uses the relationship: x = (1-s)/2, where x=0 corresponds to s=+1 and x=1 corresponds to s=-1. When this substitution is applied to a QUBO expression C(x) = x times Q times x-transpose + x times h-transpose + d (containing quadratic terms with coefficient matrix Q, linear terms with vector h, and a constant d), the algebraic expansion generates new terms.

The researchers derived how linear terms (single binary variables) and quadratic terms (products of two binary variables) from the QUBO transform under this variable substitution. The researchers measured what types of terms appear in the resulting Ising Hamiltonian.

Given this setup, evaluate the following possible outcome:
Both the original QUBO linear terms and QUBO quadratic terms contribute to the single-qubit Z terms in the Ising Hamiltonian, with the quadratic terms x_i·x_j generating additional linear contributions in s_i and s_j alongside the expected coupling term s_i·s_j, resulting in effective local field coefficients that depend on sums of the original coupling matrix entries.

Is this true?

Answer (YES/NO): YES